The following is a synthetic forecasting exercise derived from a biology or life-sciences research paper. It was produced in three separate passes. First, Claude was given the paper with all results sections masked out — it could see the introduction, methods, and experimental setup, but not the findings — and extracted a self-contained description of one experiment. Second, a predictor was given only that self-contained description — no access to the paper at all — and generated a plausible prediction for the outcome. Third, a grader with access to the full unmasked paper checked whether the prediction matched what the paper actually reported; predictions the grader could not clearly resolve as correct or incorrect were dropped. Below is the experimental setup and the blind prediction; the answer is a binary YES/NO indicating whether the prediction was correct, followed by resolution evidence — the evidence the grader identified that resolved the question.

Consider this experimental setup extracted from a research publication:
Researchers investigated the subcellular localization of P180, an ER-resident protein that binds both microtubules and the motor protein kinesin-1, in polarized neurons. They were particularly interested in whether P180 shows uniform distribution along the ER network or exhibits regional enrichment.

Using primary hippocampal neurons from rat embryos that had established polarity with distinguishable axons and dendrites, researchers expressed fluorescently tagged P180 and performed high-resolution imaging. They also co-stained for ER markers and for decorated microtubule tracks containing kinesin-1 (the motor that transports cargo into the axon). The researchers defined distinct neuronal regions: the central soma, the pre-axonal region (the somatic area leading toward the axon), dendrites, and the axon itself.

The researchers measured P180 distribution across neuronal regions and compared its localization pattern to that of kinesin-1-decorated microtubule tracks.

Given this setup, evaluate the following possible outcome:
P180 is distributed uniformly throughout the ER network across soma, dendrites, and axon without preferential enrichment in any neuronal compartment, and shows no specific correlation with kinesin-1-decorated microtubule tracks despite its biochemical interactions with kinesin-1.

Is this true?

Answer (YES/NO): NO